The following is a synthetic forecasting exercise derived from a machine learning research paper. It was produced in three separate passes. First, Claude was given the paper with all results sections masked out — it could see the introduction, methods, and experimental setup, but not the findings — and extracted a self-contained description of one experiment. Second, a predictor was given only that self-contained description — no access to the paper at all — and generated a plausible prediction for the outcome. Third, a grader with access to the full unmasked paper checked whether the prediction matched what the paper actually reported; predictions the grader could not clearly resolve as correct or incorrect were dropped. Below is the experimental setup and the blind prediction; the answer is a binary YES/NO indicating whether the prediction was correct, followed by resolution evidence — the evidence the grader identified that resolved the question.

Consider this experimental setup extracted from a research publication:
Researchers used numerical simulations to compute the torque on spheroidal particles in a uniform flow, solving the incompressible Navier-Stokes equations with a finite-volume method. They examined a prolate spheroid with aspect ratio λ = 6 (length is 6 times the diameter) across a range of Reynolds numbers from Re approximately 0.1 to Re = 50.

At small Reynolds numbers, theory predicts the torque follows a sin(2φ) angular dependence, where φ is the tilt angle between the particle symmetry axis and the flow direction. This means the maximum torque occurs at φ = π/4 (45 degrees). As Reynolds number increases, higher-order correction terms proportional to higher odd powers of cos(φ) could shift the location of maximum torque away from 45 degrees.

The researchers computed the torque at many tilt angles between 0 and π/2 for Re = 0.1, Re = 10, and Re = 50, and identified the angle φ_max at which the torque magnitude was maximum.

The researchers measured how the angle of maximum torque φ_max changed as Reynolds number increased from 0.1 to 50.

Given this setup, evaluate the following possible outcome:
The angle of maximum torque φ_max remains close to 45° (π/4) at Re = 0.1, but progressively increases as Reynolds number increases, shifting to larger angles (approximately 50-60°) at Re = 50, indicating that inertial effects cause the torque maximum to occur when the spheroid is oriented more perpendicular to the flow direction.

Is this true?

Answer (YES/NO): NO